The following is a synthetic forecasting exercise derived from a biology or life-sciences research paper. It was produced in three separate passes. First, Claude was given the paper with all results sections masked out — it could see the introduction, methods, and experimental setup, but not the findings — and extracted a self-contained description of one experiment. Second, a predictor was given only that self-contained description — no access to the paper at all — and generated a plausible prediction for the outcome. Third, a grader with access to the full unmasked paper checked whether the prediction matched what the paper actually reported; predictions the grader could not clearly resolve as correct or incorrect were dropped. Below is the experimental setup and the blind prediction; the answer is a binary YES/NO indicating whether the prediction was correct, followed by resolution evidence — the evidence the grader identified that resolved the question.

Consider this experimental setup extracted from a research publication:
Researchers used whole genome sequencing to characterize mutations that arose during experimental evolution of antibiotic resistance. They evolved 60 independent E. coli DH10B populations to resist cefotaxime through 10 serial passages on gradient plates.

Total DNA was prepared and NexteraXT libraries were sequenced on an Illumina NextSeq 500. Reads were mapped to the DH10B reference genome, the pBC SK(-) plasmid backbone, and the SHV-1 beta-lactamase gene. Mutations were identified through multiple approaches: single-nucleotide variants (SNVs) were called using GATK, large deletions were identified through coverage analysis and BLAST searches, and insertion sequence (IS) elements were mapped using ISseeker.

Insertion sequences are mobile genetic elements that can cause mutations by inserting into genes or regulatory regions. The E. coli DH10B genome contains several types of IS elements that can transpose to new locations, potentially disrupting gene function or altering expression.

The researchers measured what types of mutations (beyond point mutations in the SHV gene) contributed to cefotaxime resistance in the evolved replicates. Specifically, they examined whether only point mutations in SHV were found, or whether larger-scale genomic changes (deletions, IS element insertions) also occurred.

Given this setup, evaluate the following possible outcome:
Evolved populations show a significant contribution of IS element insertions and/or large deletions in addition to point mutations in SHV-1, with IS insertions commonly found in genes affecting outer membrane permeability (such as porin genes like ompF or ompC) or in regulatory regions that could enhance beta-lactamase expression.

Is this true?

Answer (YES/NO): NO